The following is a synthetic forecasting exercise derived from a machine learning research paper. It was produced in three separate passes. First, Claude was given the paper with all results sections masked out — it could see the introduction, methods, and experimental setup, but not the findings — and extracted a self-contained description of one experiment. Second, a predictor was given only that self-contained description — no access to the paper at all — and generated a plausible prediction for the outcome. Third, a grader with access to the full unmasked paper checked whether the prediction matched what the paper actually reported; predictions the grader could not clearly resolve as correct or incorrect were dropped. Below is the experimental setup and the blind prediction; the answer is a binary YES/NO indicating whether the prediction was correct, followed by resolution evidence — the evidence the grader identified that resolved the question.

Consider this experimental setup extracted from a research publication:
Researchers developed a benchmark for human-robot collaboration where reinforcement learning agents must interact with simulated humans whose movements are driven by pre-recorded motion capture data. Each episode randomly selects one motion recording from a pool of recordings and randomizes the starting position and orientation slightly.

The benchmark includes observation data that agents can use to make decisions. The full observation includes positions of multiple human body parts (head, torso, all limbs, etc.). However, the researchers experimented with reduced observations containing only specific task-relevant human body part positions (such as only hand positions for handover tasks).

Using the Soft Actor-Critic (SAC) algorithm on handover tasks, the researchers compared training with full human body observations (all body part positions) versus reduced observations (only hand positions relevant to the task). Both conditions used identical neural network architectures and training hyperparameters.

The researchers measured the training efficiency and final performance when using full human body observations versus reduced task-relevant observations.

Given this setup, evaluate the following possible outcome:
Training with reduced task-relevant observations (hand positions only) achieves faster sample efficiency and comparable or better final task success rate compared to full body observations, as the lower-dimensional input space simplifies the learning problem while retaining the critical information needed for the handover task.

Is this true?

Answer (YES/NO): YES